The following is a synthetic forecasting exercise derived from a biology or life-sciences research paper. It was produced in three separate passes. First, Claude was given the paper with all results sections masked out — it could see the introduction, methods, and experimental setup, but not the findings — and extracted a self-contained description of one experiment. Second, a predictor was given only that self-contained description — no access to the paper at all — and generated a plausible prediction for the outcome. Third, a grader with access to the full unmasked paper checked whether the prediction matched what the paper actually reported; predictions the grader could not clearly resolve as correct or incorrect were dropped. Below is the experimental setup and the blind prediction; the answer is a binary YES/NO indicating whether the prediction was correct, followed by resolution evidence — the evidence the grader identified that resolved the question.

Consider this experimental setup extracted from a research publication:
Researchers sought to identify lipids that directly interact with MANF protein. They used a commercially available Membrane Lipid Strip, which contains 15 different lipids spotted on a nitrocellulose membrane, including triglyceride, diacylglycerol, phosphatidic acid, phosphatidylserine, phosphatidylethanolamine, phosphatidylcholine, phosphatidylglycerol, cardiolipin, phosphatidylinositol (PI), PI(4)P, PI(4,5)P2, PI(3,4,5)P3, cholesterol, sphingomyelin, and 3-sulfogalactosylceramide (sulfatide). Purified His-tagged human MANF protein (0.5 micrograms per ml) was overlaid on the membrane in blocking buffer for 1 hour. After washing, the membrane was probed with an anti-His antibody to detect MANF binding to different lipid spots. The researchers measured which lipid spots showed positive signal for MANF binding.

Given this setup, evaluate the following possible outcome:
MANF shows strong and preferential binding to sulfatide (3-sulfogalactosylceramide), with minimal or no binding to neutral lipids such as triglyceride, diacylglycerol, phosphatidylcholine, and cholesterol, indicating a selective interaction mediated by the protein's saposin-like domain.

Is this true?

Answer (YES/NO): YES